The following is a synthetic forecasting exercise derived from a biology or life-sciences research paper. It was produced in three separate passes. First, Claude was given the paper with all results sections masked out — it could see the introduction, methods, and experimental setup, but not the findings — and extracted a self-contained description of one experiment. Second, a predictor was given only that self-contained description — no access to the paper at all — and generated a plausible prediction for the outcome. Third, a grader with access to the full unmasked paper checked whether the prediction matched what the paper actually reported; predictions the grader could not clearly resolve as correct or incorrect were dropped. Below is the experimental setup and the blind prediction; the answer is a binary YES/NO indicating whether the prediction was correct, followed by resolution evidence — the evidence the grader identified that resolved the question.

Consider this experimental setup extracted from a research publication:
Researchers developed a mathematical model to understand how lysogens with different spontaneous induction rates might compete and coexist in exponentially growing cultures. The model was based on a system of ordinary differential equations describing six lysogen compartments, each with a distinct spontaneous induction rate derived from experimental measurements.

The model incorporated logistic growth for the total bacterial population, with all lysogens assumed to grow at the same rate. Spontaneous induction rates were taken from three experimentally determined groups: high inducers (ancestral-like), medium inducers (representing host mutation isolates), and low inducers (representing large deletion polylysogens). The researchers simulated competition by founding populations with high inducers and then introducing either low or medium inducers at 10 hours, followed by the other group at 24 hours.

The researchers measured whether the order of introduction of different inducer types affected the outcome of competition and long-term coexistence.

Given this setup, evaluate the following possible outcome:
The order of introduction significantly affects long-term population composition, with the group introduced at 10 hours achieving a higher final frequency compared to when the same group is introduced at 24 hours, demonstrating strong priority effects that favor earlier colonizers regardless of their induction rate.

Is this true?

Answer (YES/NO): NO